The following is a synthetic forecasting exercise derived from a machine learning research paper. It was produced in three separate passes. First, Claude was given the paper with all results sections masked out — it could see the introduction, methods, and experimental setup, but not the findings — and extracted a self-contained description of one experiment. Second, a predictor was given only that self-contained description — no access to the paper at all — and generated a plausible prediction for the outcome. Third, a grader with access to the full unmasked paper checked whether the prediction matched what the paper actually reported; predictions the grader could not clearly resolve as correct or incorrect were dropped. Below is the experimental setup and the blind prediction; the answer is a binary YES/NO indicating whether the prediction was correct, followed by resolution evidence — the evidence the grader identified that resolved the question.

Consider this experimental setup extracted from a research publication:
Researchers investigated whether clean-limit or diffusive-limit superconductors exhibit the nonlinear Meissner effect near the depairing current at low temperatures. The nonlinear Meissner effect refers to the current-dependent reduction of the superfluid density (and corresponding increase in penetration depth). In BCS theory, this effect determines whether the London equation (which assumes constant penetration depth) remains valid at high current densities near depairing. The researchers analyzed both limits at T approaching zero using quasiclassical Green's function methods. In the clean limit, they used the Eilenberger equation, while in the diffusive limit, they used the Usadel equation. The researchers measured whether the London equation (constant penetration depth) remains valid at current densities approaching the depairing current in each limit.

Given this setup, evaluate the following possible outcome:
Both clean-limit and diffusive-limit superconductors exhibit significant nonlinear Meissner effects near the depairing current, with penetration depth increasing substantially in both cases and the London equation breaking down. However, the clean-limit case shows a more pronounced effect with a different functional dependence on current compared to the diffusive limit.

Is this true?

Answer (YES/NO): NO